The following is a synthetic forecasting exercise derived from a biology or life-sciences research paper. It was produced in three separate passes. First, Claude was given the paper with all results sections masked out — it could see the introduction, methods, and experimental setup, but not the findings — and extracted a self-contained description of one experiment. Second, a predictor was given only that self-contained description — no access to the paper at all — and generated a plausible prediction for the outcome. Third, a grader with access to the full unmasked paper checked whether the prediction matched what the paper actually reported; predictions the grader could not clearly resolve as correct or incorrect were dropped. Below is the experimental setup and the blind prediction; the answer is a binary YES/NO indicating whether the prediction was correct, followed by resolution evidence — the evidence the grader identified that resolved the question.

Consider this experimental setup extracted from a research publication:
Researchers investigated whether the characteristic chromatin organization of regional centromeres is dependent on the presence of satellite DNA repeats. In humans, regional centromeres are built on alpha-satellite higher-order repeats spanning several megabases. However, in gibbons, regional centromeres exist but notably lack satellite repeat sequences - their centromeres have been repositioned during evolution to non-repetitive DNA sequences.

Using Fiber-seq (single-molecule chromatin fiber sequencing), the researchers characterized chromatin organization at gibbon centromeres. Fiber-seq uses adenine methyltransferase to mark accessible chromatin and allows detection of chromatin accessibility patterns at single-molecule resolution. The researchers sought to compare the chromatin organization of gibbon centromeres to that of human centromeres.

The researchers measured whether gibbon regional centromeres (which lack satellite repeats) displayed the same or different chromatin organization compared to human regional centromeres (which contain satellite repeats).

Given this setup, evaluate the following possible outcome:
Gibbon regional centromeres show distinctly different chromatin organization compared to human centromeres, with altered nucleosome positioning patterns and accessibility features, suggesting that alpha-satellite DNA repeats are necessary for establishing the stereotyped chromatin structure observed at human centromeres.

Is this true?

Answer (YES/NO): NO